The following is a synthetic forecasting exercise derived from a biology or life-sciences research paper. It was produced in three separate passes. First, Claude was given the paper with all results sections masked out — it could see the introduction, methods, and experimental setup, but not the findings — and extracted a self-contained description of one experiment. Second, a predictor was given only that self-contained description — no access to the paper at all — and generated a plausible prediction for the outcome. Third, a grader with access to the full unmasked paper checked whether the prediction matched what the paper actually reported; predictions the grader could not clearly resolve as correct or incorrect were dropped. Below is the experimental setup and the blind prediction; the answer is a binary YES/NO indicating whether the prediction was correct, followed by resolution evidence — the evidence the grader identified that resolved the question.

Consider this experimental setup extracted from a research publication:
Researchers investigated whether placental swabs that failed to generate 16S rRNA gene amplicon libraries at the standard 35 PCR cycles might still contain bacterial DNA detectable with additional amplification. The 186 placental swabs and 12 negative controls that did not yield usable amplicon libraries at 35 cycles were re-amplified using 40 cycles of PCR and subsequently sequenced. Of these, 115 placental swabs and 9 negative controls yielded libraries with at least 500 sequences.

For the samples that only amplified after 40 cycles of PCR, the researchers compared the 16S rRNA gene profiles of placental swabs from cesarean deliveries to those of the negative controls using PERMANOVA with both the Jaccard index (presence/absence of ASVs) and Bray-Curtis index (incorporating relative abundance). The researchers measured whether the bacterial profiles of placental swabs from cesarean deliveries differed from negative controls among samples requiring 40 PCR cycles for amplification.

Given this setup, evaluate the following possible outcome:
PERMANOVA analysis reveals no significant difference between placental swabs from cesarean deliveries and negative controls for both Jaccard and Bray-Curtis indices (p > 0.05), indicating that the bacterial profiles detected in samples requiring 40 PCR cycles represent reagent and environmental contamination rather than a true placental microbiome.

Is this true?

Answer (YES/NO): YES